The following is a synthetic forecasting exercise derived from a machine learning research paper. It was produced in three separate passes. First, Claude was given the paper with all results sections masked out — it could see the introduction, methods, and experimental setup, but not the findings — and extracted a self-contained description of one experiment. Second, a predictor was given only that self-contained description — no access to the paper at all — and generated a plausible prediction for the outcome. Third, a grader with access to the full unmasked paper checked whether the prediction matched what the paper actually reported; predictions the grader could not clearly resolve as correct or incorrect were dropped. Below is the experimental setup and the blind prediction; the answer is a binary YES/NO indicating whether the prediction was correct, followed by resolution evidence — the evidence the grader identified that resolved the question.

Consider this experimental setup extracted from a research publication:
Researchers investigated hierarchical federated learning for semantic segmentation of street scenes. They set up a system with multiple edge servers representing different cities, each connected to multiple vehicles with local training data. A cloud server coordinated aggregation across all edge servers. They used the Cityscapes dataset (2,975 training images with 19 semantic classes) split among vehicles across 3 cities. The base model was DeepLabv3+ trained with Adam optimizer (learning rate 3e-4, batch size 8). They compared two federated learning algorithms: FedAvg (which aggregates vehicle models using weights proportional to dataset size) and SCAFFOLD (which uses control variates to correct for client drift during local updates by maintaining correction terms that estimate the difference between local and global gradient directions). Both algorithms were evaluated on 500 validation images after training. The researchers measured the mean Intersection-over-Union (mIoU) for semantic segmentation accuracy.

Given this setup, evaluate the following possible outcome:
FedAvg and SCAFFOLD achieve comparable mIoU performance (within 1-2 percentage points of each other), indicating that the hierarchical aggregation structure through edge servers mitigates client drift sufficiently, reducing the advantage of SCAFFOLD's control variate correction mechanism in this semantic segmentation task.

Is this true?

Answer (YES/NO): NO